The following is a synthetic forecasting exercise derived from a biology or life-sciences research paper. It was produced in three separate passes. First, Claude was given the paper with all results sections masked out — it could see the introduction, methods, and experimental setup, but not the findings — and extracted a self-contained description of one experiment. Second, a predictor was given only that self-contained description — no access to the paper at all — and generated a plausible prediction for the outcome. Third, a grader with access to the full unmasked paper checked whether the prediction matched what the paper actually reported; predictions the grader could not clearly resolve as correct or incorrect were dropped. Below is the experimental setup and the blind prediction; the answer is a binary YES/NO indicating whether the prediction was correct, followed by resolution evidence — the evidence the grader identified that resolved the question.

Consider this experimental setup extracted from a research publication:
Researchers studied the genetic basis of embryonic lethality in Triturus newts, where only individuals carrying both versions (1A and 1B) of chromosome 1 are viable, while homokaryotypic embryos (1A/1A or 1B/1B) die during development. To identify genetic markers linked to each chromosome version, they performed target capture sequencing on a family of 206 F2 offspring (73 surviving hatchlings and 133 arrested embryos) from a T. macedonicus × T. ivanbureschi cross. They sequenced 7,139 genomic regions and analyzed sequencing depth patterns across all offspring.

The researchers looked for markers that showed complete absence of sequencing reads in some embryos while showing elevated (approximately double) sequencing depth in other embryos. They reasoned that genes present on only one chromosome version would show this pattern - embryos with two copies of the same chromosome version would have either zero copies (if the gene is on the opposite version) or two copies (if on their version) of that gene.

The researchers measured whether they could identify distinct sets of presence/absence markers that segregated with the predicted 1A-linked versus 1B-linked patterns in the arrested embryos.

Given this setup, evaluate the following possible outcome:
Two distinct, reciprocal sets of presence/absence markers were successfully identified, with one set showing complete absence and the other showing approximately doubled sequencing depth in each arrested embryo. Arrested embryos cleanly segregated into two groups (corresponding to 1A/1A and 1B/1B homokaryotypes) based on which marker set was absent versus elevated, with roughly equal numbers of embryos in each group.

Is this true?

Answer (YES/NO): YES